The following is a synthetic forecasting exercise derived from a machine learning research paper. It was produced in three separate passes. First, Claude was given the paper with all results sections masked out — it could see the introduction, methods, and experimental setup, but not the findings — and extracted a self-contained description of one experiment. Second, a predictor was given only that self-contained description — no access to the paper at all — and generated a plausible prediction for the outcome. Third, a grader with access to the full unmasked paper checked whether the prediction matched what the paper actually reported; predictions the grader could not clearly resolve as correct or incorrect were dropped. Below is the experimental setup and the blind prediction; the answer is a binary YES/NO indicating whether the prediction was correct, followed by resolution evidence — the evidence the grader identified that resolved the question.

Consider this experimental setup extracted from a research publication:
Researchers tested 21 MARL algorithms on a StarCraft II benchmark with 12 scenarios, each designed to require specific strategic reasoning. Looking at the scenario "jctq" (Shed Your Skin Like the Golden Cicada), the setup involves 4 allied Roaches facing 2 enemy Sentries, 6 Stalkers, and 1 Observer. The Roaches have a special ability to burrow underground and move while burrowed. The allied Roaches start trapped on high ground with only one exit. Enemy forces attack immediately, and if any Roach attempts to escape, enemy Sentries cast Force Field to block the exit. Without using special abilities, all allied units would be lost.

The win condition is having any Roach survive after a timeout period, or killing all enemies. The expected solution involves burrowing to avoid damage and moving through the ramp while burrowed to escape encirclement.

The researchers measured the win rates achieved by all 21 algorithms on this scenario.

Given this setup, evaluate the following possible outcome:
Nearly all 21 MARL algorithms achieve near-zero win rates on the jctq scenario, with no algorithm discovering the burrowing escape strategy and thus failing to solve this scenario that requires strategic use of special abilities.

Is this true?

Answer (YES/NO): NO